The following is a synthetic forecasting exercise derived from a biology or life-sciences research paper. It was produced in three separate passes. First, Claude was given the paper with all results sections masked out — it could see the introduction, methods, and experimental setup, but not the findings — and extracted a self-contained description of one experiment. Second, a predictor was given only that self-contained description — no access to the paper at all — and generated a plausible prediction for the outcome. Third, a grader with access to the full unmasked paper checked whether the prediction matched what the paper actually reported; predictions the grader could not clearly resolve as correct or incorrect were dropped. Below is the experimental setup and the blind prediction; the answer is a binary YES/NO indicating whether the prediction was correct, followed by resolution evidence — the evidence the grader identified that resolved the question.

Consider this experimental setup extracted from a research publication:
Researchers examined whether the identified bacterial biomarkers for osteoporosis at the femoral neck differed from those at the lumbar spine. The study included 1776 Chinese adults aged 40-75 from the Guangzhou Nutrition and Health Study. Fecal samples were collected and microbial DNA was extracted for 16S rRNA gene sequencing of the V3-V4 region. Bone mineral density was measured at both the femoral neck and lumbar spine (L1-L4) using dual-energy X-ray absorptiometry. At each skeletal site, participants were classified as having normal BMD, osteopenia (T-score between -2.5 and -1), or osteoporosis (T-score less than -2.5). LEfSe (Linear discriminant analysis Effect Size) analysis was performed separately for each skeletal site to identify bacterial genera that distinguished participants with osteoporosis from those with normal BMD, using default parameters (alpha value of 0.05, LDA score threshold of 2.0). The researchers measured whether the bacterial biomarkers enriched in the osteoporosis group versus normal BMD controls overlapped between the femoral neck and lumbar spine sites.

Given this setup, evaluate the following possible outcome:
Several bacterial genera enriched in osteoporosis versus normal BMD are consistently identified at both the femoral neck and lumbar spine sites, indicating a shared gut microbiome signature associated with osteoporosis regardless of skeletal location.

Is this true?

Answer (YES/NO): NO